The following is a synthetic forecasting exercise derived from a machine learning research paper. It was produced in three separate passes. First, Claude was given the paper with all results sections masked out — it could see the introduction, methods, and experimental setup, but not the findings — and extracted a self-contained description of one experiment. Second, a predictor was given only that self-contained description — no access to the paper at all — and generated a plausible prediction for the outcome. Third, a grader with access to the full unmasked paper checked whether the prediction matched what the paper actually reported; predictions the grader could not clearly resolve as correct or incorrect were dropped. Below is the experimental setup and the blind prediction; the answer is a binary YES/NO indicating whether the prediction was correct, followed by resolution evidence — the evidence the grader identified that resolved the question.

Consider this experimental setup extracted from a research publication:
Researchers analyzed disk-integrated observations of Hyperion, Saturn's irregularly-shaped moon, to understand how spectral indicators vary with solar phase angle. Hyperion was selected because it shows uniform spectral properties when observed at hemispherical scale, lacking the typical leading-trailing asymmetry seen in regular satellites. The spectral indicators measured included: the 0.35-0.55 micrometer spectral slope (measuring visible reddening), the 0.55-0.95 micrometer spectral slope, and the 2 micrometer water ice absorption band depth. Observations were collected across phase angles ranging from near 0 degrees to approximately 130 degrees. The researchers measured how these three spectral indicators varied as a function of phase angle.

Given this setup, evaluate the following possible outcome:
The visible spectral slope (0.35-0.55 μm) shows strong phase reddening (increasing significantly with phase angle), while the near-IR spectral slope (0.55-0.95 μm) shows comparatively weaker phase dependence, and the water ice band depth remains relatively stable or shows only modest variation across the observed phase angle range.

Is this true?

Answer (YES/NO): NO